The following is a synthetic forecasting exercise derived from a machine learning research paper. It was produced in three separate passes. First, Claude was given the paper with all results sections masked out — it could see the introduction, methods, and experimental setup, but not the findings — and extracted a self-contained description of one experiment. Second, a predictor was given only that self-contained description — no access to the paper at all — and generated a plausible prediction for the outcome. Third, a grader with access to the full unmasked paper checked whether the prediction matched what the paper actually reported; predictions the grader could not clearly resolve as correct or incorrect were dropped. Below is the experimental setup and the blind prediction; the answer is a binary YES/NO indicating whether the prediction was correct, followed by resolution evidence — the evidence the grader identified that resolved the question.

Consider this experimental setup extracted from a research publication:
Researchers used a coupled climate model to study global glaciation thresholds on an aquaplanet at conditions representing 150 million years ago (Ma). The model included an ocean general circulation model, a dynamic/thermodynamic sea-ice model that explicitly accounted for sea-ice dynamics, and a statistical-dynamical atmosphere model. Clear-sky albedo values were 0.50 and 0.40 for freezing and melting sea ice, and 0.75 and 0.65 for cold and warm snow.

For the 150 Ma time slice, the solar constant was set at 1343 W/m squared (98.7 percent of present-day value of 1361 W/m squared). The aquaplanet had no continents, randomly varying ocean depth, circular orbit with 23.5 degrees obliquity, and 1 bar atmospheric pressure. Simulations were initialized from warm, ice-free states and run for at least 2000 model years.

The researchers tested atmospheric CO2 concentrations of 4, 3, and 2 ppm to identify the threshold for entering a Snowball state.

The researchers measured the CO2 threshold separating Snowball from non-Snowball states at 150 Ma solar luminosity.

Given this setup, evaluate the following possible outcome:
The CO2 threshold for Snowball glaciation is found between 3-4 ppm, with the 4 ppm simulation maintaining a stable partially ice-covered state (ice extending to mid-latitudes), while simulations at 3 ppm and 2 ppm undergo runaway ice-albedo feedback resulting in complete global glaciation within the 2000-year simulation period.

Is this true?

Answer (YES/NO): NO